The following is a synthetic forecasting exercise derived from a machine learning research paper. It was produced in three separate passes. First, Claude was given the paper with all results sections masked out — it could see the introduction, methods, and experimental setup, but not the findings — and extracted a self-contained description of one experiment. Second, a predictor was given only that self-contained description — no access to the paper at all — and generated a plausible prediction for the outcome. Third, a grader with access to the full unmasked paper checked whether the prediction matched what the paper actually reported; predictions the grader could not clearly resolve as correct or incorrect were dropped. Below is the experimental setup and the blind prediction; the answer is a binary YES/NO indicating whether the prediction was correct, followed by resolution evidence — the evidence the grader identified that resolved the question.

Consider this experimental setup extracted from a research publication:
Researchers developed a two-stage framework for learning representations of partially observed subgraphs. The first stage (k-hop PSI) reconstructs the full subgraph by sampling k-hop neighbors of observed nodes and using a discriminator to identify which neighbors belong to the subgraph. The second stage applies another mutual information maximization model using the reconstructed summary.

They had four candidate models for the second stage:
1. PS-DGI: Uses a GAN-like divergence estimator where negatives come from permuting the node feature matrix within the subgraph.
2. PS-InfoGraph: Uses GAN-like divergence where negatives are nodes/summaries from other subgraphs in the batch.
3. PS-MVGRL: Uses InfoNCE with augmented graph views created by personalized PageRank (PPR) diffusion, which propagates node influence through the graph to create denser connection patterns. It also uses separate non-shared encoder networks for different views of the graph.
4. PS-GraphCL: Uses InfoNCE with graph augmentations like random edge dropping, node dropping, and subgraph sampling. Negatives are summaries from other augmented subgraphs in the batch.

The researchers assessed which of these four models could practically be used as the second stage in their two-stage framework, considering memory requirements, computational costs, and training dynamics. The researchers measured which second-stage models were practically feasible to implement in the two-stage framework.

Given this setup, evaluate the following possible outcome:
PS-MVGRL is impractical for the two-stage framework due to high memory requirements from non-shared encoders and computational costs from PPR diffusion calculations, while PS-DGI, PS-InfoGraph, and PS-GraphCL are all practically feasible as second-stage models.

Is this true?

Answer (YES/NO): NO